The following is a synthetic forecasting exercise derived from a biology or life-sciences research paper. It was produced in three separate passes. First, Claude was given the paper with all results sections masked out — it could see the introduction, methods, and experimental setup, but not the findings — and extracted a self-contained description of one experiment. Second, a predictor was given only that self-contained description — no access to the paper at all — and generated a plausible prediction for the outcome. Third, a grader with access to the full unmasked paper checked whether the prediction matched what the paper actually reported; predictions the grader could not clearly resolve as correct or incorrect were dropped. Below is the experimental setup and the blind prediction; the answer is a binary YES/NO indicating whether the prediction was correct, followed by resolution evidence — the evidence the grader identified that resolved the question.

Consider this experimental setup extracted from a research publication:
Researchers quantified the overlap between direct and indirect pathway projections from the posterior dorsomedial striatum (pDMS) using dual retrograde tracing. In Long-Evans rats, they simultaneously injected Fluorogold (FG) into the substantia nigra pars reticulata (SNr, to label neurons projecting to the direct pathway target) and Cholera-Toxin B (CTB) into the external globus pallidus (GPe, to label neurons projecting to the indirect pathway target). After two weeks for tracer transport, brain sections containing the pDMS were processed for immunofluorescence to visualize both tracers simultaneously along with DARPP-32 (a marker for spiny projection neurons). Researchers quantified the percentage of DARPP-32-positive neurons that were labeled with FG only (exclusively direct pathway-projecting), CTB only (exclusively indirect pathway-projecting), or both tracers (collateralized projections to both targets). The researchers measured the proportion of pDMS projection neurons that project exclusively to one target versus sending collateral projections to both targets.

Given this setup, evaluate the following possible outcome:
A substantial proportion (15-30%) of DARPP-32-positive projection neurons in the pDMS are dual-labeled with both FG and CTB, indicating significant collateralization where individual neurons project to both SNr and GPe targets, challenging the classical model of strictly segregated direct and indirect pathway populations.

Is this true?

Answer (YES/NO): YES